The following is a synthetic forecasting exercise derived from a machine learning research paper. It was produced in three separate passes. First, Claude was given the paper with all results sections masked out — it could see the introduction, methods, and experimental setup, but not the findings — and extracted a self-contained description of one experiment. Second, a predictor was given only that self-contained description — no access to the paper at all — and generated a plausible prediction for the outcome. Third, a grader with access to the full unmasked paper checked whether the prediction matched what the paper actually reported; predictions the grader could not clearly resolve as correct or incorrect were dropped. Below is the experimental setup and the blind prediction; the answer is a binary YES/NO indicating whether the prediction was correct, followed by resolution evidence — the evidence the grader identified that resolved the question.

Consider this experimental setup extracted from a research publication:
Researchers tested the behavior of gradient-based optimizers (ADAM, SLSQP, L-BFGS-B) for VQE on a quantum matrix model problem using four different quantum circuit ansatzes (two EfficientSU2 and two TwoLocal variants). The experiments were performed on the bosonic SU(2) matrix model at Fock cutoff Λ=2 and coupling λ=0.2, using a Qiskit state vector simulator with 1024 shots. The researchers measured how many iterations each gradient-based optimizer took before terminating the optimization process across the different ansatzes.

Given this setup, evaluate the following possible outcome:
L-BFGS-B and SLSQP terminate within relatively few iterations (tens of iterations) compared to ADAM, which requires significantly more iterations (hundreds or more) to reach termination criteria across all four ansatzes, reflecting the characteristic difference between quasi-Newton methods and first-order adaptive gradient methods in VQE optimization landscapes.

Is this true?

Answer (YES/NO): NO